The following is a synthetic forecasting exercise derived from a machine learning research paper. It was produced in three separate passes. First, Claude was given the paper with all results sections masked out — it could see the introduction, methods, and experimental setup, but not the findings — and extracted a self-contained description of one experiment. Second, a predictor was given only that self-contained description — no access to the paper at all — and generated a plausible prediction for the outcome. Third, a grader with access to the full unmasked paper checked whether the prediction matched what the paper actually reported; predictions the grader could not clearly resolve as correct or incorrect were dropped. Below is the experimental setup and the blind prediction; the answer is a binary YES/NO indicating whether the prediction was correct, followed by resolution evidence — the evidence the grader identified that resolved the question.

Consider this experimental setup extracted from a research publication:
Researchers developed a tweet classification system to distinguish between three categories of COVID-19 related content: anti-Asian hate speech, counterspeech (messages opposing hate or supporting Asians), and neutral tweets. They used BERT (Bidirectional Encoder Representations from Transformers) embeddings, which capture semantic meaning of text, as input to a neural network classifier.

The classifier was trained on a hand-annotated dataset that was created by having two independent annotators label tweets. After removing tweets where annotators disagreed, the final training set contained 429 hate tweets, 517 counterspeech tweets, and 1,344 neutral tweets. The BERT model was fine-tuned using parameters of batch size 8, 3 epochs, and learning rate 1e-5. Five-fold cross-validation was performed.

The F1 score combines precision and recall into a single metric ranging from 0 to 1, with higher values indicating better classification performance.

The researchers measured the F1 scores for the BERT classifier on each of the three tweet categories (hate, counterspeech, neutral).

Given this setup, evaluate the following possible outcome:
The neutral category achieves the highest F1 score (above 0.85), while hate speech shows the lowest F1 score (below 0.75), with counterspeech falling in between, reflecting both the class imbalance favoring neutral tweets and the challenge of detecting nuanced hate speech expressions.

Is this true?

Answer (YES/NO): NO